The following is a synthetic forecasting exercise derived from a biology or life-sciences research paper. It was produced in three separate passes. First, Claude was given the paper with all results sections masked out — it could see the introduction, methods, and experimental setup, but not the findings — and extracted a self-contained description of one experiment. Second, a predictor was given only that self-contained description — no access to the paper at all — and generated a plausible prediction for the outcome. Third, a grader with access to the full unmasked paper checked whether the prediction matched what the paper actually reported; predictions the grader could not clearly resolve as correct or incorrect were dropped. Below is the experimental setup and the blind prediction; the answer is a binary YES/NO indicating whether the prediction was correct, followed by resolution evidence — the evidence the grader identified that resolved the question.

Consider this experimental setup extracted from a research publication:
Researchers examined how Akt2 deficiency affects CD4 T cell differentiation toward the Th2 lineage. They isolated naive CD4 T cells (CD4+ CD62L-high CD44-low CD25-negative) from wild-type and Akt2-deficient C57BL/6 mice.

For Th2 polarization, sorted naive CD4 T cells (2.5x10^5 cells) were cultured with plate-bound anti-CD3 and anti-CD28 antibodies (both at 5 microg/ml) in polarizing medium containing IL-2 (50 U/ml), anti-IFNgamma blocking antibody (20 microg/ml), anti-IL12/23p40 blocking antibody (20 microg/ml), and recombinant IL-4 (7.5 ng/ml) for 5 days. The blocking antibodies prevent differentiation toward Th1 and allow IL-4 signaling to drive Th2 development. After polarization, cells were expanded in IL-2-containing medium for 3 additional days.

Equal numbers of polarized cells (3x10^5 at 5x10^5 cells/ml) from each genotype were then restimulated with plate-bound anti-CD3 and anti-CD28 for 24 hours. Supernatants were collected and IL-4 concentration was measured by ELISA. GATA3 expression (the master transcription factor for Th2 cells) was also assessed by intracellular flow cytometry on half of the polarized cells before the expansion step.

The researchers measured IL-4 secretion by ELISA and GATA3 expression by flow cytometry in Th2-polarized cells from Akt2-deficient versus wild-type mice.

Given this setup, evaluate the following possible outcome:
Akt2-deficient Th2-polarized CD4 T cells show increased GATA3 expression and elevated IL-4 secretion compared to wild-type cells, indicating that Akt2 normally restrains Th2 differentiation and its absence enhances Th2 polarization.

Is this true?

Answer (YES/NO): YES